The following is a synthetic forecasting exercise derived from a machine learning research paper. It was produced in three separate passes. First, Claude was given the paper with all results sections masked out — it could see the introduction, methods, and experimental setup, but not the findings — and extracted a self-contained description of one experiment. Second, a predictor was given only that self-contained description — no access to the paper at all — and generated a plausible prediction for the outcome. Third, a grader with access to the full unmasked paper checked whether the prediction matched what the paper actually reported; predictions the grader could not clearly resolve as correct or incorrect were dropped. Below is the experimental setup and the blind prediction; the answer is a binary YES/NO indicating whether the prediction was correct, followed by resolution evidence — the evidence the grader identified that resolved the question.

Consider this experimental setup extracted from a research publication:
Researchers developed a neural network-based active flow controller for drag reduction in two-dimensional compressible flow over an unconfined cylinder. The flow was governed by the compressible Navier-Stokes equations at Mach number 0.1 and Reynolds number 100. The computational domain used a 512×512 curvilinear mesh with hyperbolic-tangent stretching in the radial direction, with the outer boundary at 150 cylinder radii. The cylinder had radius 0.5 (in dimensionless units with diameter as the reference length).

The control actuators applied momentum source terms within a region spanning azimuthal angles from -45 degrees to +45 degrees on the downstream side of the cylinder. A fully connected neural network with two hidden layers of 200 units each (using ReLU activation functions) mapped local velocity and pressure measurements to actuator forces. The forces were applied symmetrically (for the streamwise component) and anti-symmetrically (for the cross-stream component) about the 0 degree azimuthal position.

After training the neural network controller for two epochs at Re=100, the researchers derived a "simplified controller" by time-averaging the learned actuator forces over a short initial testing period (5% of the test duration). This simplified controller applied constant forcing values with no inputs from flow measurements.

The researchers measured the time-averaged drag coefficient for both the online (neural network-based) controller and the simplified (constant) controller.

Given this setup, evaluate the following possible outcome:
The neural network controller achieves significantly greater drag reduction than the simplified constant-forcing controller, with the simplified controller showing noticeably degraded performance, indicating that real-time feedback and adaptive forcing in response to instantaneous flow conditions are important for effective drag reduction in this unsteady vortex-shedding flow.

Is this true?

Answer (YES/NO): NO